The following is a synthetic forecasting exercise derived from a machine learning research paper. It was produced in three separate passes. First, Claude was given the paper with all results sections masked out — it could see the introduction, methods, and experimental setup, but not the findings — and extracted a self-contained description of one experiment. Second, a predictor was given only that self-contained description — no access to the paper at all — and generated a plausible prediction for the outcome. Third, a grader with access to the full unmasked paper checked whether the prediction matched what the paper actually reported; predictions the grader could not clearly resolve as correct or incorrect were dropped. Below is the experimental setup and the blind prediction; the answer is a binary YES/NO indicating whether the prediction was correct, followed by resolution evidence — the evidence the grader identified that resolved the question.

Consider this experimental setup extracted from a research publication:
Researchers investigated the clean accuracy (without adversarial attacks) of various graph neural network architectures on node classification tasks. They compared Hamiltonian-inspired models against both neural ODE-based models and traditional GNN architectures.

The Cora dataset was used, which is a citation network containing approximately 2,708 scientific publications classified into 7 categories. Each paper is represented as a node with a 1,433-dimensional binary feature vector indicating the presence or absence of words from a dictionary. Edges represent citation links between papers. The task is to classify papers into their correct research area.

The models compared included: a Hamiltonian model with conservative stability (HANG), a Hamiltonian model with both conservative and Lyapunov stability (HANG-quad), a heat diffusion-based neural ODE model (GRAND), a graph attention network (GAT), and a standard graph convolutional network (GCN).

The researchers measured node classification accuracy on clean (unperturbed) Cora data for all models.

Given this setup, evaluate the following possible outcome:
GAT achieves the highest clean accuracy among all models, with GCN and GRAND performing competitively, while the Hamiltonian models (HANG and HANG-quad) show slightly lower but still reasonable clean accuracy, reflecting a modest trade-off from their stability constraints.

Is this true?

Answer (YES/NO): NO